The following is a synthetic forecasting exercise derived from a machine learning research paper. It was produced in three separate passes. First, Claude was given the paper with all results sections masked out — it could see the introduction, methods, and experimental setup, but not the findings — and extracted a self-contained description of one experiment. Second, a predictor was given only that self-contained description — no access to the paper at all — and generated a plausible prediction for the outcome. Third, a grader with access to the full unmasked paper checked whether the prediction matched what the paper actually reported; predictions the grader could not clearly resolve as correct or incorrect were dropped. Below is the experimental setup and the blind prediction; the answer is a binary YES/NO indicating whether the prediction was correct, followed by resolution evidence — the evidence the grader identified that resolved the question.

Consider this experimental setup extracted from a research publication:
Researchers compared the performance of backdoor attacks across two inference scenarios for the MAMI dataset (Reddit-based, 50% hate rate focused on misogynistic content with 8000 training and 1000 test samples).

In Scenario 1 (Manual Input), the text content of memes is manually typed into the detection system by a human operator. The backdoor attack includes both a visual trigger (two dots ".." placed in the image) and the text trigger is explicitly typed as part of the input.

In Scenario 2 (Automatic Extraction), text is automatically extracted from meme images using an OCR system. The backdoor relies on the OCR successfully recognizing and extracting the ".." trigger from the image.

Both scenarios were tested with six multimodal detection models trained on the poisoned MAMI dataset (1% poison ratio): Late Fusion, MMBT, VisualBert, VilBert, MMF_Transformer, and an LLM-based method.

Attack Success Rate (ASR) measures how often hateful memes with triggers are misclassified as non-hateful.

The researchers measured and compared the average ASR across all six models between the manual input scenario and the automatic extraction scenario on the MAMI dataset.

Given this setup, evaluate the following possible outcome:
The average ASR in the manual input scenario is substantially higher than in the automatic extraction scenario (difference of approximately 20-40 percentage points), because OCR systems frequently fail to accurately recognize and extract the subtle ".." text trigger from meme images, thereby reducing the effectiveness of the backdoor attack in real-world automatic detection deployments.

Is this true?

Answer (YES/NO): NO